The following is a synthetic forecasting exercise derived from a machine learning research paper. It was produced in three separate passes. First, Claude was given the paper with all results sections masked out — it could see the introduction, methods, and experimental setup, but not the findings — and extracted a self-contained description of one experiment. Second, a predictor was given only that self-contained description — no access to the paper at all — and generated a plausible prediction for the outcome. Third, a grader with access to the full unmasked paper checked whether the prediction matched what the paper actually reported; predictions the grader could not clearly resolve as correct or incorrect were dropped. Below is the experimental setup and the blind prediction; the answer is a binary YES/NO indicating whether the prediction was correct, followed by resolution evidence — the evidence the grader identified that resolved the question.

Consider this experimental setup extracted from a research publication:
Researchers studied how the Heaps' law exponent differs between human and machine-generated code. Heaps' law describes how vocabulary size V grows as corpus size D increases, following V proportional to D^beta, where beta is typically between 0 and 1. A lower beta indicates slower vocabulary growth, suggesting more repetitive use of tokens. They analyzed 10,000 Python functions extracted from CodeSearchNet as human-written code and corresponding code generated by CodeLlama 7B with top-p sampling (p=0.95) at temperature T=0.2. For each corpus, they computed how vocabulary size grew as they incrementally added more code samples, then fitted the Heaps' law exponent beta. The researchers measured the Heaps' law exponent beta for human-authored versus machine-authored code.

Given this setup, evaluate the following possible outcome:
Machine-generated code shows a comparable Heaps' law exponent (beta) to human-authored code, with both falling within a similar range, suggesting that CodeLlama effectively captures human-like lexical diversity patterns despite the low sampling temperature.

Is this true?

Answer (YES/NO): NO